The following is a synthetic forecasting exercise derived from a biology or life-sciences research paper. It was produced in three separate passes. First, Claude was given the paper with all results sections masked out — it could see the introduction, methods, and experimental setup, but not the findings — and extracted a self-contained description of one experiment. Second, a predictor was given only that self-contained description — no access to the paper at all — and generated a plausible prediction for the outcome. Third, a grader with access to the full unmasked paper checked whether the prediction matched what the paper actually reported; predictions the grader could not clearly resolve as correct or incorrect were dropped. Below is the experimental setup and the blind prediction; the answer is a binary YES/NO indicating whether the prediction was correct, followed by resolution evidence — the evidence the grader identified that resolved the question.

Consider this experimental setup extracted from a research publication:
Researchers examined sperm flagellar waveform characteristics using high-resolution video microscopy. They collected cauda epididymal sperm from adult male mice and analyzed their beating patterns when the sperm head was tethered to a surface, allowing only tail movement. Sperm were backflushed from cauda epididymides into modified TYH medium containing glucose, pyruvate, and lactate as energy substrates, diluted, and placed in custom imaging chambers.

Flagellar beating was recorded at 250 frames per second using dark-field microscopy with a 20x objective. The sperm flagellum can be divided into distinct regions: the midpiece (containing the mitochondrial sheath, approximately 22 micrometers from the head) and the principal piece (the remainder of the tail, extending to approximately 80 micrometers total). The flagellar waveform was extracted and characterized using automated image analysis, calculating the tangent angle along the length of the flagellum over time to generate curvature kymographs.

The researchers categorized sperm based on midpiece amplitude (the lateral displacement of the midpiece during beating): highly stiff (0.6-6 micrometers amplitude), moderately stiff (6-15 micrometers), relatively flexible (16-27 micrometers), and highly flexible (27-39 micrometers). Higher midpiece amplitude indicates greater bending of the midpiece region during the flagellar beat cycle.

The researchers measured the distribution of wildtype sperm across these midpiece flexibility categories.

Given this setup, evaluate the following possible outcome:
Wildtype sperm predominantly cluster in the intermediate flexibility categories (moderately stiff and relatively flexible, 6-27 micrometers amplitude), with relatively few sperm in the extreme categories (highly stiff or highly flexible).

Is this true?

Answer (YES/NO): YES